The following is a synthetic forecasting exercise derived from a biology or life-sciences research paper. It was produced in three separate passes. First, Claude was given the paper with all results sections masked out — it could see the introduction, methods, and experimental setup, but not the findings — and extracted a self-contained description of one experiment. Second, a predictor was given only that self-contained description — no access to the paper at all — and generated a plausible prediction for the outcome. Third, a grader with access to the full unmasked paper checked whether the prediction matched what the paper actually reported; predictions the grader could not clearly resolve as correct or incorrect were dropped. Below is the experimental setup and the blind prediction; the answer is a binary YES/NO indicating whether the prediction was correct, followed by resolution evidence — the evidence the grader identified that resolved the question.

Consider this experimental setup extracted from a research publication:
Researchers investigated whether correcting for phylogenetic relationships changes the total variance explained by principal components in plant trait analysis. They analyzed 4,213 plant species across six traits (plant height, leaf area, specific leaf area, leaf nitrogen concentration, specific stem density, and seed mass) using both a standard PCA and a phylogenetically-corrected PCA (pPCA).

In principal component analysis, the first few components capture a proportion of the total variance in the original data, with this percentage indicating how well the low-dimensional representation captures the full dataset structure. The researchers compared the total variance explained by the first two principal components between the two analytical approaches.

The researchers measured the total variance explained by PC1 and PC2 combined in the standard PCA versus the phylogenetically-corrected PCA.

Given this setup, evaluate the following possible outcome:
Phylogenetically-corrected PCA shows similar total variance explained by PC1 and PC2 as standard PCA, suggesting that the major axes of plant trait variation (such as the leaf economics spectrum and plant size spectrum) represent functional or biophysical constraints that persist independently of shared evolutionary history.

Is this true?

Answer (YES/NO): NO